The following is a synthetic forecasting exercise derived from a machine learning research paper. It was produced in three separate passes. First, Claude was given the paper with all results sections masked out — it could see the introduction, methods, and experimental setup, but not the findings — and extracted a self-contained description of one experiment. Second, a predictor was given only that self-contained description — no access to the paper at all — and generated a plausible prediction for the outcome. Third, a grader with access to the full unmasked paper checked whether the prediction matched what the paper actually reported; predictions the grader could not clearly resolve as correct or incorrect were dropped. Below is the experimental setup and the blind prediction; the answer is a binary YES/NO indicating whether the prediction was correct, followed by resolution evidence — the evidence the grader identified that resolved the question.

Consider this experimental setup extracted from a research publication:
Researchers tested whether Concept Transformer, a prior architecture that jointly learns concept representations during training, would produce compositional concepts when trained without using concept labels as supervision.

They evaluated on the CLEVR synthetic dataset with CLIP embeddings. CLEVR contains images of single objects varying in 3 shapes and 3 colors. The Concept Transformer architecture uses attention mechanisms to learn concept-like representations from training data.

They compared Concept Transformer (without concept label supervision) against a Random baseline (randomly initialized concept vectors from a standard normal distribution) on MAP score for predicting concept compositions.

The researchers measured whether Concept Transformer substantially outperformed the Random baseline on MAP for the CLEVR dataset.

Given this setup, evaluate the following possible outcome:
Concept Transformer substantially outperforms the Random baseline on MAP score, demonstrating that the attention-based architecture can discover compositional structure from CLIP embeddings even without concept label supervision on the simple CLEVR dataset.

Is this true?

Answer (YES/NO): NO